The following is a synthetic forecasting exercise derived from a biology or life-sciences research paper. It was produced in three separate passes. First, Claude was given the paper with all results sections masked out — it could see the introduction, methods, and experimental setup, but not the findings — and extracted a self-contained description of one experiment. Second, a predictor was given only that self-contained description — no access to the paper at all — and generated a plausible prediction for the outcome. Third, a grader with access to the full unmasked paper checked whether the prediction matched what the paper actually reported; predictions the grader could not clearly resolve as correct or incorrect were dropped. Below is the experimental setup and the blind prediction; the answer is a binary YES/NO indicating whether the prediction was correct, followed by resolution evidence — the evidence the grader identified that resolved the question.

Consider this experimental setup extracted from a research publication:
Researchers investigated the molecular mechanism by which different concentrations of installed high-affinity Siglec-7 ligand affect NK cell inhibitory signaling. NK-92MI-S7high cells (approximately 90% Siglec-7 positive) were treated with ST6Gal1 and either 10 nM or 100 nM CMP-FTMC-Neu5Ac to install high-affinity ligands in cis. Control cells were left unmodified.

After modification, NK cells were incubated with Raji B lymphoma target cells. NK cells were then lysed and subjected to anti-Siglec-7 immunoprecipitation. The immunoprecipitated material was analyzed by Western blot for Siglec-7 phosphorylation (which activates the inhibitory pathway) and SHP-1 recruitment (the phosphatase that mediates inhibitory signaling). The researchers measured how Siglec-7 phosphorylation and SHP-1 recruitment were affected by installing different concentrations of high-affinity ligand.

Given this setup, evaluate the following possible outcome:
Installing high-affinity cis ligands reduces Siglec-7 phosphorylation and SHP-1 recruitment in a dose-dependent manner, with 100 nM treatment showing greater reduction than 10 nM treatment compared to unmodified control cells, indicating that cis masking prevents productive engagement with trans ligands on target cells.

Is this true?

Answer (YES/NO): NO